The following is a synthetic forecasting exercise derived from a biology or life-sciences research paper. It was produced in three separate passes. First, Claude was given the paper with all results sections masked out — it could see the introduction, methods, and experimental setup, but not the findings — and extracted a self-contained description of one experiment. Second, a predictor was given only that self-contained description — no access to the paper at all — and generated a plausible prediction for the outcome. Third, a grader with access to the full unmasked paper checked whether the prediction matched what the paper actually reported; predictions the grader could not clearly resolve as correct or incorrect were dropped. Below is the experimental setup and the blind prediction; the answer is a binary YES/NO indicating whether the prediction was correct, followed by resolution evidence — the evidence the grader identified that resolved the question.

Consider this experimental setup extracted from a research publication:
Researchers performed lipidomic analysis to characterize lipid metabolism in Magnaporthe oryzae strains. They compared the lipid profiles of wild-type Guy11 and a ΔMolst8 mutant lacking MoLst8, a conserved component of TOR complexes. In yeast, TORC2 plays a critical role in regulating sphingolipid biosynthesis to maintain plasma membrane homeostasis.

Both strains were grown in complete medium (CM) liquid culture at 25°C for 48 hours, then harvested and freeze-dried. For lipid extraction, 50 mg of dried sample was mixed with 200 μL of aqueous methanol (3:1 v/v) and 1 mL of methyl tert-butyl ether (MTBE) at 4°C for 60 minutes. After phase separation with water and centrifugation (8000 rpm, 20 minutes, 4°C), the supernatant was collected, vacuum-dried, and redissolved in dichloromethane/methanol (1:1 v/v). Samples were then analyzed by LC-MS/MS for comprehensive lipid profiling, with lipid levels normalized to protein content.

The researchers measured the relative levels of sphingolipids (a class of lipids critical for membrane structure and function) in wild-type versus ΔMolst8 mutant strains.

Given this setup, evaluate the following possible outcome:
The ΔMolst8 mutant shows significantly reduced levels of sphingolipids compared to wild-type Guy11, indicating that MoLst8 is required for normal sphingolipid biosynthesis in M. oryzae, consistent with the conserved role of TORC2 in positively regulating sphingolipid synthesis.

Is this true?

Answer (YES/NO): YES